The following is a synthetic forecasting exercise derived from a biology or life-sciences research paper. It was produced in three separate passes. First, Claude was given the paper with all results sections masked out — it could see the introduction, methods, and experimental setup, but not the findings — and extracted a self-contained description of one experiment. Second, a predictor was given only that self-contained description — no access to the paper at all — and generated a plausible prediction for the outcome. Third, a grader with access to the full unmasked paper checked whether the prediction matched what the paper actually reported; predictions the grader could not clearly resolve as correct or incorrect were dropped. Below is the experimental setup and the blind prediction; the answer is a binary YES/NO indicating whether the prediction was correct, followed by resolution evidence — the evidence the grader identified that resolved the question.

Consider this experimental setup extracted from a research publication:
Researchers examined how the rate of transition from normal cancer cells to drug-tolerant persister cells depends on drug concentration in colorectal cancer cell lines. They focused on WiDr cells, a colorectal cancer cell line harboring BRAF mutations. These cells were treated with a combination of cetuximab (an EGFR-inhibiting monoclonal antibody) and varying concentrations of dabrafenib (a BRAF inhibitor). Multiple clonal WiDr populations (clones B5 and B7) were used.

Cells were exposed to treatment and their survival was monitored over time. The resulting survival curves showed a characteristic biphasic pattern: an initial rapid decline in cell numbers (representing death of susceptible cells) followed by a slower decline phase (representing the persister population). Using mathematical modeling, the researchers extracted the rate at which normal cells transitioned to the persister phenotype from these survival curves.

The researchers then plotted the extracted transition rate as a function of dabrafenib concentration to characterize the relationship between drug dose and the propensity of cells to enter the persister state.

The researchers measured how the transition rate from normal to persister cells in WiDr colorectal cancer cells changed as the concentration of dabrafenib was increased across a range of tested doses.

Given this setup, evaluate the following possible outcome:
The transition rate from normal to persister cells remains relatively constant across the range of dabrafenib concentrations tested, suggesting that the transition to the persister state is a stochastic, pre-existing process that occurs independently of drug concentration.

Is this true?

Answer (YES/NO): NO